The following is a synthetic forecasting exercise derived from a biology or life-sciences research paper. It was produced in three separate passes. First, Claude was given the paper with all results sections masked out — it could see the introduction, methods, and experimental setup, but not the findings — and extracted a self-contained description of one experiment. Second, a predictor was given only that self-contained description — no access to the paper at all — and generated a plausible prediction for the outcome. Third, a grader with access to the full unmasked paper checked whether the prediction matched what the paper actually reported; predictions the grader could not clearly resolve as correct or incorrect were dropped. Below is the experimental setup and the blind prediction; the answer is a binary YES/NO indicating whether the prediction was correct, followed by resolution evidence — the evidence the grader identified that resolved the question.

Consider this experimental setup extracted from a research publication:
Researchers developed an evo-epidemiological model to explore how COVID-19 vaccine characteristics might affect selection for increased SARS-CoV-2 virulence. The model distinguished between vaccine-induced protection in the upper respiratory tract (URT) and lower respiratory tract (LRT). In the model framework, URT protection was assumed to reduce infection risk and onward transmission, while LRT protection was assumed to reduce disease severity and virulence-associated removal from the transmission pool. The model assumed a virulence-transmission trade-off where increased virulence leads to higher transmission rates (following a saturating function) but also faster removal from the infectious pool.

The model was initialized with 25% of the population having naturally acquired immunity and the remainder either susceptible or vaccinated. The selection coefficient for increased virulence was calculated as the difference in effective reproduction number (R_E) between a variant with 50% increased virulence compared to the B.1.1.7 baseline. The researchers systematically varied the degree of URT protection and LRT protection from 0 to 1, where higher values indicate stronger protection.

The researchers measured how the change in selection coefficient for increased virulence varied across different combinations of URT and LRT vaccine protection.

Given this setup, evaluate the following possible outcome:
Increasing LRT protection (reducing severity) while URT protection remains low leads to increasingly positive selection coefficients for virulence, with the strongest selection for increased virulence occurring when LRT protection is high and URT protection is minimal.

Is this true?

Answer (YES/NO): YES